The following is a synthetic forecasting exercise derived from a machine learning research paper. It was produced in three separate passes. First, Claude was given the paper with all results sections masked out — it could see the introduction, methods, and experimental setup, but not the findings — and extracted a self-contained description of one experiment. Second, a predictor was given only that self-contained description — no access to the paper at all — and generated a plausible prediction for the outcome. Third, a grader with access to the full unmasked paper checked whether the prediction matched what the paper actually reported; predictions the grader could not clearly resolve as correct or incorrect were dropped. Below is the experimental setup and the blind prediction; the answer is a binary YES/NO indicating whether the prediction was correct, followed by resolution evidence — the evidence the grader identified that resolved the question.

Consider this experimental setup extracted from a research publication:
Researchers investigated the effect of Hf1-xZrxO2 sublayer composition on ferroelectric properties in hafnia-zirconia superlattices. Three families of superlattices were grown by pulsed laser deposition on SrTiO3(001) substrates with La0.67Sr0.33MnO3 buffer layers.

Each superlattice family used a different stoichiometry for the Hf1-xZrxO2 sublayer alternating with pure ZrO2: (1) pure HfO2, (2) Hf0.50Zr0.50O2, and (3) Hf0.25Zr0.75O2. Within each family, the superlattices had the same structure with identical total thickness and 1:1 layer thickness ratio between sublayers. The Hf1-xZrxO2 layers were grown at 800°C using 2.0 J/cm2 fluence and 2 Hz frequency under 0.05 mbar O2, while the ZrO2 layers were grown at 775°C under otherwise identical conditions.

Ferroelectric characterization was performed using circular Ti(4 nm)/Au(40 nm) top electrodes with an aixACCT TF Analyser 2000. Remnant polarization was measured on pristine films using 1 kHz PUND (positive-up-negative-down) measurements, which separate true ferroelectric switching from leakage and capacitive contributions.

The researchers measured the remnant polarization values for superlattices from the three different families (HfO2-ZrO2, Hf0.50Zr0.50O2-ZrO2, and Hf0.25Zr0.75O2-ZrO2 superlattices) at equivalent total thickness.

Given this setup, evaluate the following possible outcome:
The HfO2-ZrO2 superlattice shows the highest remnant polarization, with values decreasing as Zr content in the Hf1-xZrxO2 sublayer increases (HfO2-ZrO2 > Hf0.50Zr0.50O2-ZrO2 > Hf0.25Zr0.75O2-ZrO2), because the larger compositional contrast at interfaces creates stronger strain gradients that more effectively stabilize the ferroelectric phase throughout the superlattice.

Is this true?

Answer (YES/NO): NO